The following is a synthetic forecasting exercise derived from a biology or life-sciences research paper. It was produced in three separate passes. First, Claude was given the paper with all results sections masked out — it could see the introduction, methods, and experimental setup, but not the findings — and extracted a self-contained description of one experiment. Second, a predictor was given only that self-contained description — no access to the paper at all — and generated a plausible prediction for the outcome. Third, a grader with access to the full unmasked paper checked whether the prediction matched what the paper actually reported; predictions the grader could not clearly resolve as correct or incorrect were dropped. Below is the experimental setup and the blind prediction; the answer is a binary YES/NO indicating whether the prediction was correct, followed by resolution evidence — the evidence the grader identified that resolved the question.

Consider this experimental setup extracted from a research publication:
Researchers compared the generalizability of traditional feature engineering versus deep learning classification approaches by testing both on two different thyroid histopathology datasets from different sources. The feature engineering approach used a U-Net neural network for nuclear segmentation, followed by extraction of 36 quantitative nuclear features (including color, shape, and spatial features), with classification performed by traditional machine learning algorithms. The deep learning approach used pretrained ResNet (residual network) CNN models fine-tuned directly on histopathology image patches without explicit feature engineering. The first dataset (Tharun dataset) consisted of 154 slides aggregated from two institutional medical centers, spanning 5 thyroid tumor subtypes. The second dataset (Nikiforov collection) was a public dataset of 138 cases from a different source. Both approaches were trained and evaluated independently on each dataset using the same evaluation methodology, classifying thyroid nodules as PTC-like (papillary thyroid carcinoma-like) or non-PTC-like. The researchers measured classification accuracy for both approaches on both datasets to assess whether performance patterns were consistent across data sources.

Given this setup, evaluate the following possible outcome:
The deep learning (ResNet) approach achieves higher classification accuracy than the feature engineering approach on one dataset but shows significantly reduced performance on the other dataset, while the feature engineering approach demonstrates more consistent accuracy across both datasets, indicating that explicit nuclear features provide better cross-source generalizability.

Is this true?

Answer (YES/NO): NO